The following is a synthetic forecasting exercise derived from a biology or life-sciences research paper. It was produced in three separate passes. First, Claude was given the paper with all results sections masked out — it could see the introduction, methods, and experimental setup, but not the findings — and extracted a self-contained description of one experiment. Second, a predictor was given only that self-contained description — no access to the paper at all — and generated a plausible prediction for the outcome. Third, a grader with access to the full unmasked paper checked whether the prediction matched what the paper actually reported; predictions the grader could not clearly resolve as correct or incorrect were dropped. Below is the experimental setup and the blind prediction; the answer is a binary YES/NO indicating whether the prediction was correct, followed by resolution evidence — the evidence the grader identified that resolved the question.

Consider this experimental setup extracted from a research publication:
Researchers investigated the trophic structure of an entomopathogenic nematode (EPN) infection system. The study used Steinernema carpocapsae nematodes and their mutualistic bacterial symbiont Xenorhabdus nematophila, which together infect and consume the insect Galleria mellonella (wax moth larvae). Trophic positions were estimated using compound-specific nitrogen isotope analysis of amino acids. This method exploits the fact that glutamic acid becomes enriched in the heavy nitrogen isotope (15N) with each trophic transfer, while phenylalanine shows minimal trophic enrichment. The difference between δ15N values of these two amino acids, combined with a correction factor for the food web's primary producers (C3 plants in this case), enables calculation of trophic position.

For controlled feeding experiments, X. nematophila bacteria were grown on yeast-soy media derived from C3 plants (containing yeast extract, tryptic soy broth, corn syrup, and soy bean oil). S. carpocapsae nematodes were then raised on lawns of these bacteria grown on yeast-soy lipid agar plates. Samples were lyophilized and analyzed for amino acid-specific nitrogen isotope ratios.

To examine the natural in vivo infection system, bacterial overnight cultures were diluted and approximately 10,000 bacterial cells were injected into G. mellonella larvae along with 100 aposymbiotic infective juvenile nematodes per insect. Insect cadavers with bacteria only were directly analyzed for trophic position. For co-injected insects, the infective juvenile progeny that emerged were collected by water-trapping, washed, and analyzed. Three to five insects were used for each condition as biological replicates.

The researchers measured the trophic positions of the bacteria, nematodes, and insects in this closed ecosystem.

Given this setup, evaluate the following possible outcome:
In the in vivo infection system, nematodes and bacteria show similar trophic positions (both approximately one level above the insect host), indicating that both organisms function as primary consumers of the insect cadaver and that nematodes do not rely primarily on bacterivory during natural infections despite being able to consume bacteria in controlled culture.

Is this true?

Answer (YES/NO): NO